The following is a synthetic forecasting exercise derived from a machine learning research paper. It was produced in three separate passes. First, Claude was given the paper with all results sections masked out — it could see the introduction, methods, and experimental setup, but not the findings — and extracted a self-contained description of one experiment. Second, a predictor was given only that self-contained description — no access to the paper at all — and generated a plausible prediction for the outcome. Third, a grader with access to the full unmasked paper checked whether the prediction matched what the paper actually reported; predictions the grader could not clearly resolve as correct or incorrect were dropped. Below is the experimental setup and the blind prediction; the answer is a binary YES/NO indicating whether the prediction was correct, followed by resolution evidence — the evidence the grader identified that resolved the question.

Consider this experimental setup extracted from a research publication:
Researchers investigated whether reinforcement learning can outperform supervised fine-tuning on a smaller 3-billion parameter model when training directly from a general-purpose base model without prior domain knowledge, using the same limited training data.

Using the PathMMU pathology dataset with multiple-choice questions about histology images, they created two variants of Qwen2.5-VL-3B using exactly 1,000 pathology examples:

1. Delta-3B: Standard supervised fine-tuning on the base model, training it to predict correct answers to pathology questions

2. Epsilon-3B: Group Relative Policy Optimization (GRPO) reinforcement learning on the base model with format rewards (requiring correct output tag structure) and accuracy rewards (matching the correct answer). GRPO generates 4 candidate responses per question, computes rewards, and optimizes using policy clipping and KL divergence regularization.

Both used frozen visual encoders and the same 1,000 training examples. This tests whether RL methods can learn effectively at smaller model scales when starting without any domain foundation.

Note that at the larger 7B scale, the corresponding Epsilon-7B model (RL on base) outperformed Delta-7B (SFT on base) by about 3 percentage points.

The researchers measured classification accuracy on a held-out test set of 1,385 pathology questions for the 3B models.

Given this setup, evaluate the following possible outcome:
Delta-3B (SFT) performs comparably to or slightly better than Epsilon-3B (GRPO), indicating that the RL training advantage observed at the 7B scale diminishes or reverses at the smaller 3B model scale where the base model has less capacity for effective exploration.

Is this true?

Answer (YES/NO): YES